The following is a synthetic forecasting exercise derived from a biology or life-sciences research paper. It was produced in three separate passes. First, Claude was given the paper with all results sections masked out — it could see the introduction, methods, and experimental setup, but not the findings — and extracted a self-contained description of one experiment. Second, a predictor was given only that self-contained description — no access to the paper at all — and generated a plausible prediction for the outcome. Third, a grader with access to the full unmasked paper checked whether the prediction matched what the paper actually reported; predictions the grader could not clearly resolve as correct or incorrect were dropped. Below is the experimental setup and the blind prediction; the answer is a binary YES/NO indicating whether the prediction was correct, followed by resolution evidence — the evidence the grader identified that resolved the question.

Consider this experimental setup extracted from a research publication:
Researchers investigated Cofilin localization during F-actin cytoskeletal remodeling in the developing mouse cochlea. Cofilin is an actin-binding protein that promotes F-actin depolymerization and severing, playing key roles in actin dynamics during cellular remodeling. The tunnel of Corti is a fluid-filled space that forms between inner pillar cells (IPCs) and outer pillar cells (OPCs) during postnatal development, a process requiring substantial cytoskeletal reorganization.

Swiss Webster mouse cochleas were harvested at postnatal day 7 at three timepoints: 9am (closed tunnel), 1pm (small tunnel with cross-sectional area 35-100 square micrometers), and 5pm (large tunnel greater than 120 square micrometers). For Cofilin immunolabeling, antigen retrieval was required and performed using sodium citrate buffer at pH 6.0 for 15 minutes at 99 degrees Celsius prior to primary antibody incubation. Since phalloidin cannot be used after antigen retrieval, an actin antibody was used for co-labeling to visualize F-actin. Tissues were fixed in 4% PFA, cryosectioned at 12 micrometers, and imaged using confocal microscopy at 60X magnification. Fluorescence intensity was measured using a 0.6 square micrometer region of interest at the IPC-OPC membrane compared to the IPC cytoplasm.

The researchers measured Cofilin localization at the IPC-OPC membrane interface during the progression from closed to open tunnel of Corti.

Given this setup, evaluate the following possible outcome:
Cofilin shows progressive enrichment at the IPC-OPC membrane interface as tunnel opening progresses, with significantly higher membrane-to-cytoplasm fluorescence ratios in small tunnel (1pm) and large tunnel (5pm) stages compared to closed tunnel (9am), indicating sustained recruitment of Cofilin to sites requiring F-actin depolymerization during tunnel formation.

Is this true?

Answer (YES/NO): NO